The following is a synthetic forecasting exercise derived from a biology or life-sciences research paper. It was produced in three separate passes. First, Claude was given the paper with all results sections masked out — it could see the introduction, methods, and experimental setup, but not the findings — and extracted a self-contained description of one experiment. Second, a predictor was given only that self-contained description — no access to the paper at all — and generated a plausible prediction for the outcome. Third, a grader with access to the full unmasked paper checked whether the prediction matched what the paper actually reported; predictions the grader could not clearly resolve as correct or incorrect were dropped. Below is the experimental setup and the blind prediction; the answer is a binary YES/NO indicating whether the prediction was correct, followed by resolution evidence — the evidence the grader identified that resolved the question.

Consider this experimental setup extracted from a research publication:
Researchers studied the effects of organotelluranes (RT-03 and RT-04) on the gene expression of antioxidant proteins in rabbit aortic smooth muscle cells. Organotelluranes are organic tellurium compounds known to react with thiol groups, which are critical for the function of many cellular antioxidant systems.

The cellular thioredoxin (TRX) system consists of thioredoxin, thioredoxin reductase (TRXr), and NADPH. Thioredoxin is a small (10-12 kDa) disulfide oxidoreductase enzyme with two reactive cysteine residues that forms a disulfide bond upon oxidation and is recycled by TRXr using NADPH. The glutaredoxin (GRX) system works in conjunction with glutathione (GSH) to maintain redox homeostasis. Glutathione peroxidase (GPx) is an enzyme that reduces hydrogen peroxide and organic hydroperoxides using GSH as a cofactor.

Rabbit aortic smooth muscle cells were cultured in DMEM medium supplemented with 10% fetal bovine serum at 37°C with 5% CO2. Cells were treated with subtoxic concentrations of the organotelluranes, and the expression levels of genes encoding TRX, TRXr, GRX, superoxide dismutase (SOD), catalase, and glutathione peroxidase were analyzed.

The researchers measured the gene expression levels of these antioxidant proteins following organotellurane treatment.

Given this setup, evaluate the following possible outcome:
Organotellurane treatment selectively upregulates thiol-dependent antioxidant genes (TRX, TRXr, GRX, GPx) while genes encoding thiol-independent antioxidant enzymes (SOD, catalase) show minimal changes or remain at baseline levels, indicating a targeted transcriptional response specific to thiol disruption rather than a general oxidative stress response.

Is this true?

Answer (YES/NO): NO